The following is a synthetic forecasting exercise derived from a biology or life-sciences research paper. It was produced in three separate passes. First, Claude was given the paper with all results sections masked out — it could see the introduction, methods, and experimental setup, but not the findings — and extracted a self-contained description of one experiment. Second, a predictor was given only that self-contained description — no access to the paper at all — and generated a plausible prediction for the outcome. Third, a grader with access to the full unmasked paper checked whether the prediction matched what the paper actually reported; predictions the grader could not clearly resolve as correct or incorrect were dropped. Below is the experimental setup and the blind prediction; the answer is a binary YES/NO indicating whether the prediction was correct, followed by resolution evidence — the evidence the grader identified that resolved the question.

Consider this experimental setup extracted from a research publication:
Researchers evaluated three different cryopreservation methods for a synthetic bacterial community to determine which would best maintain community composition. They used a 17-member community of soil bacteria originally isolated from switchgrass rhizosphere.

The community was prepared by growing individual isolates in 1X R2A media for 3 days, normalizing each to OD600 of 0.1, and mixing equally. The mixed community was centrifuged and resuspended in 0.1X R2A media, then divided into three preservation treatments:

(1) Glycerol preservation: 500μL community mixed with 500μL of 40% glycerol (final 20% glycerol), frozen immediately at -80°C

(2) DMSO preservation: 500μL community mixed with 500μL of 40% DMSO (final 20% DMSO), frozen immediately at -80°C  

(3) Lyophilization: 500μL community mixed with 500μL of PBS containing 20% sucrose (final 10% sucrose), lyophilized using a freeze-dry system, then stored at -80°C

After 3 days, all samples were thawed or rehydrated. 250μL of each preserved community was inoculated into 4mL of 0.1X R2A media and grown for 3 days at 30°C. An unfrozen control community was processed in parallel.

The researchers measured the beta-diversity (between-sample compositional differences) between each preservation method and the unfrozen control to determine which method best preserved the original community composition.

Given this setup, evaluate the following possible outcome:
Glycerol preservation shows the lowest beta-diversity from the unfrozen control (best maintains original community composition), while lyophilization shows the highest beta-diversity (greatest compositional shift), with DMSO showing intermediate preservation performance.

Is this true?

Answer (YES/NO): NO